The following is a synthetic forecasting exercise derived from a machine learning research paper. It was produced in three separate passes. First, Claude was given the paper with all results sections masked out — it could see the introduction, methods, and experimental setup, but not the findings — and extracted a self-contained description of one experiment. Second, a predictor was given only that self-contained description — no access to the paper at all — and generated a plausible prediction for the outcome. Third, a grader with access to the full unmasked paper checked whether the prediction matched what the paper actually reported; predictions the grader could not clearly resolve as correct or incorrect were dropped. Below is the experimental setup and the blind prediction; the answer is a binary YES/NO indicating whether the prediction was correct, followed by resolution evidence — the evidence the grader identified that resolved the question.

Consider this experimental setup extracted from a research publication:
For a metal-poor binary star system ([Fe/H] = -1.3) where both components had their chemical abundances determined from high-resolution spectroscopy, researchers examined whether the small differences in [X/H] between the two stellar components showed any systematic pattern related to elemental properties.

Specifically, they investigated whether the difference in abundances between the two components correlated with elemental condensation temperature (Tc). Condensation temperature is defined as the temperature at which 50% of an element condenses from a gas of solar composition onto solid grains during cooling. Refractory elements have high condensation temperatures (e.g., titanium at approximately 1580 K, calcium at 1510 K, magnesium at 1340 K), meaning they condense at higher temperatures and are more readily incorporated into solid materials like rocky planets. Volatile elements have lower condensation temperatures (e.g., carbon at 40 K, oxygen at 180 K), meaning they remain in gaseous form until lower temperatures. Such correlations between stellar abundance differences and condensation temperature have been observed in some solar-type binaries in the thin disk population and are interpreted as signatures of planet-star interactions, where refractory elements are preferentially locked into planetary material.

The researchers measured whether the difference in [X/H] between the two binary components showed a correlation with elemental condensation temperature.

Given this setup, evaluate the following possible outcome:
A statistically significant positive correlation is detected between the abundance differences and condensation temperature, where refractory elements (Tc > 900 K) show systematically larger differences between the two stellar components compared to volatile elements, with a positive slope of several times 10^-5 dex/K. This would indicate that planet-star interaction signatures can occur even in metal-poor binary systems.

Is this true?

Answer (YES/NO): NO